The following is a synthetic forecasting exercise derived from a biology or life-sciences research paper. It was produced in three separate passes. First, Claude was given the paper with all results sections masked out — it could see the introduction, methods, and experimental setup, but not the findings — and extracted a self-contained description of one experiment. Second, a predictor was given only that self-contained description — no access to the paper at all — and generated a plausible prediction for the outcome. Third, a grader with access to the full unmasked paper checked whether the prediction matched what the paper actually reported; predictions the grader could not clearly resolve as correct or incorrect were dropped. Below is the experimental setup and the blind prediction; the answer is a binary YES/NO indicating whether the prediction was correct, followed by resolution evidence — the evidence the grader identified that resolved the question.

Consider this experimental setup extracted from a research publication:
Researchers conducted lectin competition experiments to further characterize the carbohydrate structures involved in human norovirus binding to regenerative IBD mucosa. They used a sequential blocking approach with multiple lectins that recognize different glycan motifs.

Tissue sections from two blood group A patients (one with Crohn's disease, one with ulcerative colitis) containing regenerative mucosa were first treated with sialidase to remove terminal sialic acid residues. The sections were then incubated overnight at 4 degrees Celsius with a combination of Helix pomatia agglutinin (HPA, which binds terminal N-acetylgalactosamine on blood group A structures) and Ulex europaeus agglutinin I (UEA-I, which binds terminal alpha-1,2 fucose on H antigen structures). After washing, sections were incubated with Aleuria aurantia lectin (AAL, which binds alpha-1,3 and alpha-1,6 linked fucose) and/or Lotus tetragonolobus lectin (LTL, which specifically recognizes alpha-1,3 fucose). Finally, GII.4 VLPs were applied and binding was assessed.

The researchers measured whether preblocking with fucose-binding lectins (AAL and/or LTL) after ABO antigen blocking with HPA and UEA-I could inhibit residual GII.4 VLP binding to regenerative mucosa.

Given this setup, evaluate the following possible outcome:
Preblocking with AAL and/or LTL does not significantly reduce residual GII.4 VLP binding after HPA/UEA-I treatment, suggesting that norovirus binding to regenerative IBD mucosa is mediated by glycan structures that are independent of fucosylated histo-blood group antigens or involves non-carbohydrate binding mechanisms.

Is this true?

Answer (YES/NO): NO